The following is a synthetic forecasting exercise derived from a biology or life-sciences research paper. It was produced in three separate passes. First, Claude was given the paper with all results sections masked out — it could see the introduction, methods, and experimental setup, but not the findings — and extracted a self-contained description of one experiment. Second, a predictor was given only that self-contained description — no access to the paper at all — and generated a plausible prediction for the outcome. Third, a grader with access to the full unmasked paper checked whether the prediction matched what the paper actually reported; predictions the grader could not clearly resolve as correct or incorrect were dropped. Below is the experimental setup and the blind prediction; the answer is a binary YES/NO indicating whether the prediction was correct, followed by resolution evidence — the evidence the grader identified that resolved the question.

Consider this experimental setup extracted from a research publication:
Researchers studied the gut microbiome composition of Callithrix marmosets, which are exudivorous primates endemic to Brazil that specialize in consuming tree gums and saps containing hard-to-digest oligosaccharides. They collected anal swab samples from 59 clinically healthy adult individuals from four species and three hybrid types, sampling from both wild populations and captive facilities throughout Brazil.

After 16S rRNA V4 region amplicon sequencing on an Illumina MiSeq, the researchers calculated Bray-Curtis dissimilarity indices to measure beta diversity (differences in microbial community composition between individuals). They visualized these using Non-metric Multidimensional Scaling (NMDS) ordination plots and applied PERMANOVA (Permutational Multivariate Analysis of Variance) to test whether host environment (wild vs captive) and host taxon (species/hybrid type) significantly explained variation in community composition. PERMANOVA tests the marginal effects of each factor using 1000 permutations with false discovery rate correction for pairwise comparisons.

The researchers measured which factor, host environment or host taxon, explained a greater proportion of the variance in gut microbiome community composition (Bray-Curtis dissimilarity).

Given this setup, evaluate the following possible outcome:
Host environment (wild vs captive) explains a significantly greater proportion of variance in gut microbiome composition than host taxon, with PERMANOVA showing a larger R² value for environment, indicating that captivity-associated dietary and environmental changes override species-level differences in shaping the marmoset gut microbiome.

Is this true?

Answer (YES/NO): NO